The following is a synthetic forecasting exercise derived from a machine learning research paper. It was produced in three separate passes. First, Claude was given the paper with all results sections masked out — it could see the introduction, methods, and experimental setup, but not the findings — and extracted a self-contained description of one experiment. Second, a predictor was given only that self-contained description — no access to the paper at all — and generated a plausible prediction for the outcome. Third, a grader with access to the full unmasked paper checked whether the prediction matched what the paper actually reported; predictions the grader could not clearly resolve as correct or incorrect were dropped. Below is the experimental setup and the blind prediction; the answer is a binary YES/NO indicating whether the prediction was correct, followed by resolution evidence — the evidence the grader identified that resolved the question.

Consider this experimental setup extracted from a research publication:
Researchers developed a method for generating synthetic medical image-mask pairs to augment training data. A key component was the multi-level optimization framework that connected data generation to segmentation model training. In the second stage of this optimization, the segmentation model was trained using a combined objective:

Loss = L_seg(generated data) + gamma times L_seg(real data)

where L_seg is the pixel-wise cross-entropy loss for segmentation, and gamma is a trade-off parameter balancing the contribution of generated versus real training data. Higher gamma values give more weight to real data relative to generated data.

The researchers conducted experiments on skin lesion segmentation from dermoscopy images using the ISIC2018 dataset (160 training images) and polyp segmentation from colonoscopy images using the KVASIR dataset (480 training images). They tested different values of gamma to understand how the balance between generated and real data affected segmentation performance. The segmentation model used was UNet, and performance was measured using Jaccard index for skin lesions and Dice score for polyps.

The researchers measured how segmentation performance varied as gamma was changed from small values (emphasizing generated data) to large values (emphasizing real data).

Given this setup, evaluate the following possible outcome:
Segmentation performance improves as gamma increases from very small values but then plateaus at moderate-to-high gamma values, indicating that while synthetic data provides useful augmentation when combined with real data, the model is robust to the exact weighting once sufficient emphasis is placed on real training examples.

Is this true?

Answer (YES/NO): NO